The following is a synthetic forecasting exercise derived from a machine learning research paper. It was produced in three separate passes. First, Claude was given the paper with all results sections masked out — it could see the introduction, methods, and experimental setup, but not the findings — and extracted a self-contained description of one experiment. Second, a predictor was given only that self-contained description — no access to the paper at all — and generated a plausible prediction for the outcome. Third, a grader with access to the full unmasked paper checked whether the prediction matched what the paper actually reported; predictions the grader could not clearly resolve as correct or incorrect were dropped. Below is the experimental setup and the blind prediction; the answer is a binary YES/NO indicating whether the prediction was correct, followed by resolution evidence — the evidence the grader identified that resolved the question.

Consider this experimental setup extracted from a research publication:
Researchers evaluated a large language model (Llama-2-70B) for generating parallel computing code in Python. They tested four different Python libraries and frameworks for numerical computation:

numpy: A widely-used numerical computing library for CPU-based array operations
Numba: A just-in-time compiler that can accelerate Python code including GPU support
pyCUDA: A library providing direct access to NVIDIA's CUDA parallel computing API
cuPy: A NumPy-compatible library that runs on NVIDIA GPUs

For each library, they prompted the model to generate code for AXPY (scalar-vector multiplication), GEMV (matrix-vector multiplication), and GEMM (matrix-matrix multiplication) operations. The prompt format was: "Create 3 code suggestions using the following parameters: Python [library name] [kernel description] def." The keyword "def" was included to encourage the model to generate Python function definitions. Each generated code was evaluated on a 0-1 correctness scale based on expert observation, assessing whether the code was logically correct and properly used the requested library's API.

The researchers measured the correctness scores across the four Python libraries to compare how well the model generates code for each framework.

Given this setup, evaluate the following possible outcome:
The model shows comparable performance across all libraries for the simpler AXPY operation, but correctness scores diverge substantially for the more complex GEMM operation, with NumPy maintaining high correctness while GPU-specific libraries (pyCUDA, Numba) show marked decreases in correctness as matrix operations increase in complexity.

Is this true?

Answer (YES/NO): NO